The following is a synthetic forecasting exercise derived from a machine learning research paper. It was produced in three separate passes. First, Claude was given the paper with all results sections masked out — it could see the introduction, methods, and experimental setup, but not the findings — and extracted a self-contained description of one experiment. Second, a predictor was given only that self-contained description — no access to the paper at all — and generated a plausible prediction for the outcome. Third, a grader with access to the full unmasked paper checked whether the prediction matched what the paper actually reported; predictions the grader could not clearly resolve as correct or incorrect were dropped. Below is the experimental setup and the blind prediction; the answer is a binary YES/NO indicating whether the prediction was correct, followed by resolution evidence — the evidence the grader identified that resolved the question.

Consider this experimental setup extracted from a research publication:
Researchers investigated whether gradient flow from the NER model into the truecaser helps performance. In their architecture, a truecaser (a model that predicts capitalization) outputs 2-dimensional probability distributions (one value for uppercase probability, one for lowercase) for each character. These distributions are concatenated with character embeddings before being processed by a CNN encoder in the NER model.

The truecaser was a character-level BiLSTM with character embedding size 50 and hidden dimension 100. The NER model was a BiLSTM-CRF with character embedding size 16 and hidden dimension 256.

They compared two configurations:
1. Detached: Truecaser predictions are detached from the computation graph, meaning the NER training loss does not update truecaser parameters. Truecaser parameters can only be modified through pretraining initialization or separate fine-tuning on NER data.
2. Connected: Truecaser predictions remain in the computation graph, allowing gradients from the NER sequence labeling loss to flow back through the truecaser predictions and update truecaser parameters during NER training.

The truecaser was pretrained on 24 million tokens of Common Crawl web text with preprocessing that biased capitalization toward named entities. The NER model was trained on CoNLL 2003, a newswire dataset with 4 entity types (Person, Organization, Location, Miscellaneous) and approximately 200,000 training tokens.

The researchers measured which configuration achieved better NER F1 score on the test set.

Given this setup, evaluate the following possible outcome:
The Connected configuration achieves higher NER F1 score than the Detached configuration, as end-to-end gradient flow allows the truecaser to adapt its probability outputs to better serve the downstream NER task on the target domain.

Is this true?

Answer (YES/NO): NO